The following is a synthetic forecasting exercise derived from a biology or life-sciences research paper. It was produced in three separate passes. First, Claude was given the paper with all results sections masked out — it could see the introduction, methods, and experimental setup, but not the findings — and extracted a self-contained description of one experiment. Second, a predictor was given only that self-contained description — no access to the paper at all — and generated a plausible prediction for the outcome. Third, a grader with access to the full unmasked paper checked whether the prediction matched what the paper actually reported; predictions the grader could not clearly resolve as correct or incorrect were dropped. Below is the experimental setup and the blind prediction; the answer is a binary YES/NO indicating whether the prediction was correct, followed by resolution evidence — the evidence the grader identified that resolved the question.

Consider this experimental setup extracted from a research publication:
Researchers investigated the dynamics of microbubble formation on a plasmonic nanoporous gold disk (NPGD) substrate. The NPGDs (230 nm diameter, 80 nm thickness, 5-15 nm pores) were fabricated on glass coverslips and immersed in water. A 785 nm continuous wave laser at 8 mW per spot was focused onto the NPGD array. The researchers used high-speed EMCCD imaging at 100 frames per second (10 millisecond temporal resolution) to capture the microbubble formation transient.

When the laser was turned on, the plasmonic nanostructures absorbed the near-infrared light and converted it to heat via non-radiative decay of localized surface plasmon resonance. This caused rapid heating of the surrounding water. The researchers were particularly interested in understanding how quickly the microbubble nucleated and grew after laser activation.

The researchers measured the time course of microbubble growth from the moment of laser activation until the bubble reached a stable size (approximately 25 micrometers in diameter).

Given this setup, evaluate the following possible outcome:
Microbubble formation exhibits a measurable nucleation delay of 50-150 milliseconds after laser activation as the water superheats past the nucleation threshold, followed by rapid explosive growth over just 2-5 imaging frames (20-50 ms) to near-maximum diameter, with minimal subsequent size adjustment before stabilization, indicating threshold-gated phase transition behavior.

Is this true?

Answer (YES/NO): NO